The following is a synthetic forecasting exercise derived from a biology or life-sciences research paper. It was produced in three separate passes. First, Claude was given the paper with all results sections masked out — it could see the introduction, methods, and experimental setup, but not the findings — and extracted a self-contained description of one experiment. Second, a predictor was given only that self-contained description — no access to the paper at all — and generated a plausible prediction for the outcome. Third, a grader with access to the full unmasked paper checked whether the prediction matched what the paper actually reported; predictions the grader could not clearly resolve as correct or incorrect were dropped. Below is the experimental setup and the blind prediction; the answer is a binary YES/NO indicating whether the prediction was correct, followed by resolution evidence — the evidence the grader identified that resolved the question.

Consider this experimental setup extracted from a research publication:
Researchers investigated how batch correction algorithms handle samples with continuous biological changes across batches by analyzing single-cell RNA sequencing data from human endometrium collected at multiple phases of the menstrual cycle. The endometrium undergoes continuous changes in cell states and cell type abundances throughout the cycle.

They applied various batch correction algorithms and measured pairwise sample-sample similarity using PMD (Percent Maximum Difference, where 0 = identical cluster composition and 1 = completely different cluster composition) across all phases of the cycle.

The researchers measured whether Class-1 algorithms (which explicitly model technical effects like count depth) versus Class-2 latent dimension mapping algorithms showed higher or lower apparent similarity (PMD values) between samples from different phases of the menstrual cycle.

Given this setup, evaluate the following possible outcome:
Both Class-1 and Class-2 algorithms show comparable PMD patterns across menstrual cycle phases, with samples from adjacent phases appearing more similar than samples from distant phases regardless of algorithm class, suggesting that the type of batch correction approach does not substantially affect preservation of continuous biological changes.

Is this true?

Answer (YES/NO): NO